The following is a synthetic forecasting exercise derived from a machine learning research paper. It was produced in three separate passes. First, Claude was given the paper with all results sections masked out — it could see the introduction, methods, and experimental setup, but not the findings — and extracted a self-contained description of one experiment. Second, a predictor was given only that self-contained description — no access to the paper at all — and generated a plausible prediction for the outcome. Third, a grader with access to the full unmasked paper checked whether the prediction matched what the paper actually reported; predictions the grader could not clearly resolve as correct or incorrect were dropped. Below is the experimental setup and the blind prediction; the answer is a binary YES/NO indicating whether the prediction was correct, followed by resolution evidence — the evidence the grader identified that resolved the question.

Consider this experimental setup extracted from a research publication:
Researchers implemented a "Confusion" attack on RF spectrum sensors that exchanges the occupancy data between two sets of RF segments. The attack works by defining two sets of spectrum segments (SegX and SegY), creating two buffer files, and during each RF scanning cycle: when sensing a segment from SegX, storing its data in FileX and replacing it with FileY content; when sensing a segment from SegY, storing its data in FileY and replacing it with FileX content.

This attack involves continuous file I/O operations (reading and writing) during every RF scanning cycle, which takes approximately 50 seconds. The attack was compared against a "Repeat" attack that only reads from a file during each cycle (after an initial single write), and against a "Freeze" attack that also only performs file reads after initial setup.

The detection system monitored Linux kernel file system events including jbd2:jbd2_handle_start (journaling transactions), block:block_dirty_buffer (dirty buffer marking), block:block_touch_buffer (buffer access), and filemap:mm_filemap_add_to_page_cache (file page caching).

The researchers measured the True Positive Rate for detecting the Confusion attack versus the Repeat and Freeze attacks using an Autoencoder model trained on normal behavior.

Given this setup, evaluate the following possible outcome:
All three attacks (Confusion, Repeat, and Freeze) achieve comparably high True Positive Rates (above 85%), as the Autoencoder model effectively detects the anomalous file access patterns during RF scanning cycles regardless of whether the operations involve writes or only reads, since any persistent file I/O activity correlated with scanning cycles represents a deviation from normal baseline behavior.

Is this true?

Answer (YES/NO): NO